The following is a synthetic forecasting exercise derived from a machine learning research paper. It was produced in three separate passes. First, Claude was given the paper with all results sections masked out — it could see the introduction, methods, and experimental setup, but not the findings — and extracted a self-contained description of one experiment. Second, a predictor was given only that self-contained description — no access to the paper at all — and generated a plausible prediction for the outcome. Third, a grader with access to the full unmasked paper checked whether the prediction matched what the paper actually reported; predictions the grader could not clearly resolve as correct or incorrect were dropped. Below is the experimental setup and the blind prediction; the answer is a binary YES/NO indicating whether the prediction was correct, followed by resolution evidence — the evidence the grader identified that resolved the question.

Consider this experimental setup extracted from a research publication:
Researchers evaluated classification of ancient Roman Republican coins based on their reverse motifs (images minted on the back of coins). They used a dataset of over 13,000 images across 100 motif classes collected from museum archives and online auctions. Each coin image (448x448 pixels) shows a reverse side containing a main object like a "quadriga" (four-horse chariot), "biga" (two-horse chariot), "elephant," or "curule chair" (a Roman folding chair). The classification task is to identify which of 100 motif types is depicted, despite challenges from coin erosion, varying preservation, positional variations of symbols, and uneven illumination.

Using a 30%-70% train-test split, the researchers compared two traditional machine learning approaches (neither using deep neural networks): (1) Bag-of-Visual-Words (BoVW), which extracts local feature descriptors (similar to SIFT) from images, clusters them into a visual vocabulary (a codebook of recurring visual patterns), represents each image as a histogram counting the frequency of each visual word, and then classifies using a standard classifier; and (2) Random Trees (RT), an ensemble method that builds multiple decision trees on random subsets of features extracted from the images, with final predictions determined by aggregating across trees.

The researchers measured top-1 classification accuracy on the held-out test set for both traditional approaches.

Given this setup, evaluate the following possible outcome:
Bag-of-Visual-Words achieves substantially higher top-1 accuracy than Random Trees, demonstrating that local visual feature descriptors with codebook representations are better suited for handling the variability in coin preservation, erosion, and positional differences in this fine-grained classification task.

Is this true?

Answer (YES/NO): NO